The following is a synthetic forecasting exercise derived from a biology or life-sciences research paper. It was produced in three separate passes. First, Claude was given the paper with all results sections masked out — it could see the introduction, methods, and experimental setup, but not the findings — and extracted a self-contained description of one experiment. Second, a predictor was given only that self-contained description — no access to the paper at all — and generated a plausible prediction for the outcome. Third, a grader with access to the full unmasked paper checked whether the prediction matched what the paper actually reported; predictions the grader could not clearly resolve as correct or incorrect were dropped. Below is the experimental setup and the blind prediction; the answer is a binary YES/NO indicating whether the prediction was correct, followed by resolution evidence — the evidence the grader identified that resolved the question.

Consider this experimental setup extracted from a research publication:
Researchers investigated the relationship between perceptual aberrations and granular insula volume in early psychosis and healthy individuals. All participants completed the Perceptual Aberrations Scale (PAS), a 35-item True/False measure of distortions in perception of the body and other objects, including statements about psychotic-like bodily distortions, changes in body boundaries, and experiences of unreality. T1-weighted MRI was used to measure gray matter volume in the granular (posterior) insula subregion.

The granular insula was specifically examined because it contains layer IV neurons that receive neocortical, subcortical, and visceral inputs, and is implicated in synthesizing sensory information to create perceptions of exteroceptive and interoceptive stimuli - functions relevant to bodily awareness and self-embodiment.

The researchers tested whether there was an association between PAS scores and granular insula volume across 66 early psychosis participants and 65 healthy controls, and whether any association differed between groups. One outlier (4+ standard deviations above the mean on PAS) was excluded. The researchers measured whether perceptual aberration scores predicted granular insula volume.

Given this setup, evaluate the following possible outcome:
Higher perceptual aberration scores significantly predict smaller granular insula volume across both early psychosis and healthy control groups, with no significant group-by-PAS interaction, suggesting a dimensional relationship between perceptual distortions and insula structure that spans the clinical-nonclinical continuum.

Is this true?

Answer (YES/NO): NO